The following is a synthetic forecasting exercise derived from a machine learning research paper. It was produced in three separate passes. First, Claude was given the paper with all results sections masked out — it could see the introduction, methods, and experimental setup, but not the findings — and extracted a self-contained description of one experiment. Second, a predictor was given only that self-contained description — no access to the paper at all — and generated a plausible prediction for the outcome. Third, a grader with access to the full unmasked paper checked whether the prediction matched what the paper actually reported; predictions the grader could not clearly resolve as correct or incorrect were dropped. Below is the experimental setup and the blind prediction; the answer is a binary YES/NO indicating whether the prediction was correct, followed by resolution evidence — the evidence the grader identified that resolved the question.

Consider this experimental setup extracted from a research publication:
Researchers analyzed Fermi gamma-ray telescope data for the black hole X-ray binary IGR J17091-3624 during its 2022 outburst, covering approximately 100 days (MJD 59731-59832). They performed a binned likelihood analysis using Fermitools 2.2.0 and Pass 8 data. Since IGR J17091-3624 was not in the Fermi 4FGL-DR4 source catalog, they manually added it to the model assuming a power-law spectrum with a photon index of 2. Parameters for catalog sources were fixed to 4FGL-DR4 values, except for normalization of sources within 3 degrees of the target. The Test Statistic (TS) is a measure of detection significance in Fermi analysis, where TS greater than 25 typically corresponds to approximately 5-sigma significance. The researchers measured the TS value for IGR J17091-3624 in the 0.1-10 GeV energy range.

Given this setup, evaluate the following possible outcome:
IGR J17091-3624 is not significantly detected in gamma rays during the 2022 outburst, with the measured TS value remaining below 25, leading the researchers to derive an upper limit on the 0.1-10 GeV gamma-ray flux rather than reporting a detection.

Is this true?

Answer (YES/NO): YES